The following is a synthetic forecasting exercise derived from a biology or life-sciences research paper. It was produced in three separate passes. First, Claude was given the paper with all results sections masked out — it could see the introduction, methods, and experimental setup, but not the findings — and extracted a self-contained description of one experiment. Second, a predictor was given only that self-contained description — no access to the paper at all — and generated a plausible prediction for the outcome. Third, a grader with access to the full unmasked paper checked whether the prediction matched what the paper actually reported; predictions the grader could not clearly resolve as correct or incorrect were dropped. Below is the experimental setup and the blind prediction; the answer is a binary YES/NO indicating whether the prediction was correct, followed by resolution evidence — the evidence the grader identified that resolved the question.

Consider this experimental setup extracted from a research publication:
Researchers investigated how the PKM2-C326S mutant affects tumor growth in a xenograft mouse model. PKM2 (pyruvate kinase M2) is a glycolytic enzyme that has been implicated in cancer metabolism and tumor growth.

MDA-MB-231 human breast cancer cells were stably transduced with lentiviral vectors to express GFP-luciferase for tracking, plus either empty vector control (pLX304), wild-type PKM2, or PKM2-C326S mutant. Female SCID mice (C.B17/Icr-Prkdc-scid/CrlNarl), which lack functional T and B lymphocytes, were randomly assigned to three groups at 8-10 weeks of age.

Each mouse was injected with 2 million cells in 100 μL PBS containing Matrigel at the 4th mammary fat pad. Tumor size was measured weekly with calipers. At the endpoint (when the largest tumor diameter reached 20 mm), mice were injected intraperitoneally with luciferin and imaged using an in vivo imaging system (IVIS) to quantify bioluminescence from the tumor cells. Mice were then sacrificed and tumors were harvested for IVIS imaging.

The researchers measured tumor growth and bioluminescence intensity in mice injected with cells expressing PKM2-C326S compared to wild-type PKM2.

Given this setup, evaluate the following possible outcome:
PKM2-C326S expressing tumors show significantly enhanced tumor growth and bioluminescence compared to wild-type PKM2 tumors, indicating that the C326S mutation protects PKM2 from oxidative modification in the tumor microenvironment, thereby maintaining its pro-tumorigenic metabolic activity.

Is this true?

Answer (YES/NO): NO